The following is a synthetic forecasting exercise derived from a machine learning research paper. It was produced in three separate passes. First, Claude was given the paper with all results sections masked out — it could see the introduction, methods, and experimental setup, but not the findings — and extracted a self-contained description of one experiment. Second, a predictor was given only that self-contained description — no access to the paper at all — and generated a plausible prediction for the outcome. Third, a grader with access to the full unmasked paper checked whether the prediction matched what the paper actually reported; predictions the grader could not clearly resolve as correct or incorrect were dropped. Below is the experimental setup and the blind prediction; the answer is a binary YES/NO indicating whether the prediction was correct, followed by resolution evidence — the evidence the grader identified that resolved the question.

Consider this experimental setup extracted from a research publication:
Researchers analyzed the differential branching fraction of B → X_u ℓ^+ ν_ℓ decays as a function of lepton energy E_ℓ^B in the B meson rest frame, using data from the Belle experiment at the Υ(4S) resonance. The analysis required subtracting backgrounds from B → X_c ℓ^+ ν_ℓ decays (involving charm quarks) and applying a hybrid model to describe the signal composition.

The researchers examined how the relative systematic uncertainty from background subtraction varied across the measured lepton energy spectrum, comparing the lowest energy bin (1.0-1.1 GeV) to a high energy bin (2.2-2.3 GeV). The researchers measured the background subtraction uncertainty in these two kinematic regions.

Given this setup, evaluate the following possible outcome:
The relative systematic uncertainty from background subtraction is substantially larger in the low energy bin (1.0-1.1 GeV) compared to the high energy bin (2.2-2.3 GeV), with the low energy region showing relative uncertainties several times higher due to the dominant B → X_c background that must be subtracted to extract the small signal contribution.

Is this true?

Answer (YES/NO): YES